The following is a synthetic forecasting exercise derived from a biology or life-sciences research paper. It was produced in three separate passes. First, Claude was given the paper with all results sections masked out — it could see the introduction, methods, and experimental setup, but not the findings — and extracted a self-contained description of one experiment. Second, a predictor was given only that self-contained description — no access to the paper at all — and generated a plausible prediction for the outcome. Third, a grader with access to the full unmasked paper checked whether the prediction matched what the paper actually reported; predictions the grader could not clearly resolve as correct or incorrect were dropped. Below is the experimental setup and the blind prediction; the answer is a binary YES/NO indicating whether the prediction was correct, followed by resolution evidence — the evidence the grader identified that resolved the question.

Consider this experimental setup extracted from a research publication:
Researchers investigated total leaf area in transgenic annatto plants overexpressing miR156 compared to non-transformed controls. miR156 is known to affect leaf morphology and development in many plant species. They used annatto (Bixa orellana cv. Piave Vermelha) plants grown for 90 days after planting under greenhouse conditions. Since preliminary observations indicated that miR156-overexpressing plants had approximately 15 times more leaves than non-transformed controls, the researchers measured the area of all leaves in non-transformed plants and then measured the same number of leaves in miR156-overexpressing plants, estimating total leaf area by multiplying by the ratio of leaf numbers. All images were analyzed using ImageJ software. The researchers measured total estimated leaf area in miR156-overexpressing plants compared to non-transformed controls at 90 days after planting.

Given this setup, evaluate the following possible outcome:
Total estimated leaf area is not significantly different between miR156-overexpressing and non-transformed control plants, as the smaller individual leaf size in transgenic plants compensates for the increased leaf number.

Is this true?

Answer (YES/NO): YES